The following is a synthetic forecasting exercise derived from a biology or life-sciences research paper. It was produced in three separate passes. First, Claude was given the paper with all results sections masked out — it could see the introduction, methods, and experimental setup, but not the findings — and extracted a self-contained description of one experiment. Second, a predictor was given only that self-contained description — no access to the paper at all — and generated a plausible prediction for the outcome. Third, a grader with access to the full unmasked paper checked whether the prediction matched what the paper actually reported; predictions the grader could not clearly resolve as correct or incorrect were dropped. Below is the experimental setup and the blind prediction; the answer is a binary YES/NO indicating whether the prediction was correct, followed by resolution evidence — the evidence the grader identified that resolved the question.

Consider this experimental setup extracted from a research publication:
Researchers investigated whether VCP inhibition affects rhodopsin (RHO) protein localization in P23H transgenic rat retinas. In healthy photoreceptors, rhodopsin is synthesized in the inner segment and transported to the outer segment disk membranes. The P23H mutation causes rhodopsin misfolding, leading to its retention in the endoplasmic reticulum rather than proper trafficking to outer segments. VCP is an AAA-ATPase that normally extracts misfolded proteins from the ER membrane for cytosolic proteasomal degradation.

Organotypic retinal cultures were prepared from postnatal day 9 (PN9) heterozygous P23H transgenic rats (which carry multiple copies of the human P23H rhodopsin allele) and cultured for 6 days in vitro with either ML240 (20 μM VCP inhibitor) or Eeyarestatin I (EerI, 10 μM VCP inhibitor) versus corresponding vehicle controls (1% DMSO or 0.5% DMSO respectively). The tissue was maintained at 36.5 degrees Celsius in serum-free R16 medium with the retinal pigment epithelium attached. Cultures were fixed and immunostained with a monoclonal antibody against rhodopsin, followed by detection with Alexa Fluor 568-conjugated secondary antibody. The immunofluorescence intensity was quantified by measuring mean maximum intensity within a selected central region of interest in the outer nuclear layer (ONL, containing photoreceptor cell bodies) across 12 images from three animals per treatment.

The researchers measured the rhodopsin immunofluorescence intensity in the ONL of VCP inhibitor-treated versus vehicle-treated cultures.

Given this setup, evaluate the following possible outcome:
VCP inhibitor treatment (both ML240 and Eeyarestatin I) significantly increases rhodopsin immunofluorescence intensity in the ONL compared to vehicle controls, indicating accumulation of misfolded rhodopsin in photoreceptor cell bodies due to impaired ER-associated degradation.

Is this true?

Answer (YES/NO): NO